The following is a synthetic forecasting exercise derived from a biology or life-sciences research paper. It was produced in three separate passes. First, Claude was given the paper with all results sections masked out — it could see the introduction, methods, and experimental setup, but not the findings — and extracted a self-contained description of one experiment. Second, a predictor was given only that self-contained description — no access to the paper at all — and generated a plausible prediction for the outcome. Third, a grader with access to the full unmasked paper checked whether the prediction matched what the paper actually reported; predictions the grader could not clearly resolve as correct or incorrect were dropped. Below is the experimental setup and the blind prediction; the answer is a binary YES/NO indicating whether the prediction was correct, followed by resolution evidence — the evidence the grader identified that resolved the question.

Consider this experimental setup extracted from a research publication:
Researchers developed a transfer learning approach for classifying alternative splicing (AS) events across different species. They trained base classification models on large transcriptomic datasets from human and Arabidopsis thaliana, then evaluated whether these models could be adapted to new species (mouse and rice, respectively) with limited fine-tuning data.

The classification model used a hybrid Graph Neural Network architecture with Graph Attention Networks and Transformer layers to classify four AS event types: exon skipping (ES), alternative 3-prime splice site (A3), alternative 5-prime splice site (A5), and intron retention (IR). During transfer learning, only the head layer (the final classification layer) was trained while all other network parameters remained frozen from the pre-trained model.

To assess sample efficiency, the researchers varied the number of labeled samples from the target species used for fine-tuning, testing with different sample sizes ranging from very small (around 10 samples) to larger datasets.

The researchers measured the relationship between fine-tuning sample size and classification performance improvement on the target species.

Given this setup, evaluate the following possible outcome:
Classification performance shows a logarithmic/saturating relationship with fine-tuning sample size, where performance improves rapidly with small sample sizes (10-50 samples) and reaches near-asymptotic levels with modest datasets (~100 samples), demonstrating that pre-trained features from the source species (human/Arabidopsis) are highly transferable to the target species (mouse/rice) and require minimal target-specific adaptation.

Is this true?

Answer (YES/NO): YES